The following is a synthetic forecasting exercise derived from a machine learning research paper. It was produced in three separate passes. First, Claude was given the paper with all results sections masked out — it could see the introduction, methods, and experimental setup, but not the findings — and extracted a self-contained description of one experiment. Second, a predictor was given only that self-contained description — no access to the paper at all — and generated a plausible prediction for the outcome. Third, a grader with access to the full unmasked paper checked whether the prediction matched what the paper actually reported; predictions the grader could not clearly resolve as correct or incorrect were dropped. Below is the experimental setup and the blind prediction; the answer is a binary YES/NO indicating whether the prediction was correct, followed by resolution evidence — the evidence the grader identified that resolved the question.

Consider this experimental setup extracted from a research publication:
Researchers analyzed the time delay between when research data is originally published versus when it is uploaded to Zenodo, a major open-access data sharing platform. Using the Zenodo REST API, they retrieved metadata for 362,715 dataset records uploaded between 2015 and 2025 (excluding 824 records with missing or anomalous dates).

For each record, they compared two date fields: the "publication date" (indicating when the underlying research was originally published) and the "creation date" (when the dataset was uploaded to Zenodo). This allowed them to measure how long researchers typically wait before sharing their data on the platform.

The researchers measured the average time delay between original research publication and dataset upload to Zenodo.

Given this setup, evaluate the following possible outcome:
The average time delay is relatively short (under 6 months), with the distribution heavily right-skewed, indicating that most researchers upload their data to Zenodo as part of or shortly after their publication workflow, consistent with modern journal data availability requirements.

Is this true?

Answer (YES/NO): NO